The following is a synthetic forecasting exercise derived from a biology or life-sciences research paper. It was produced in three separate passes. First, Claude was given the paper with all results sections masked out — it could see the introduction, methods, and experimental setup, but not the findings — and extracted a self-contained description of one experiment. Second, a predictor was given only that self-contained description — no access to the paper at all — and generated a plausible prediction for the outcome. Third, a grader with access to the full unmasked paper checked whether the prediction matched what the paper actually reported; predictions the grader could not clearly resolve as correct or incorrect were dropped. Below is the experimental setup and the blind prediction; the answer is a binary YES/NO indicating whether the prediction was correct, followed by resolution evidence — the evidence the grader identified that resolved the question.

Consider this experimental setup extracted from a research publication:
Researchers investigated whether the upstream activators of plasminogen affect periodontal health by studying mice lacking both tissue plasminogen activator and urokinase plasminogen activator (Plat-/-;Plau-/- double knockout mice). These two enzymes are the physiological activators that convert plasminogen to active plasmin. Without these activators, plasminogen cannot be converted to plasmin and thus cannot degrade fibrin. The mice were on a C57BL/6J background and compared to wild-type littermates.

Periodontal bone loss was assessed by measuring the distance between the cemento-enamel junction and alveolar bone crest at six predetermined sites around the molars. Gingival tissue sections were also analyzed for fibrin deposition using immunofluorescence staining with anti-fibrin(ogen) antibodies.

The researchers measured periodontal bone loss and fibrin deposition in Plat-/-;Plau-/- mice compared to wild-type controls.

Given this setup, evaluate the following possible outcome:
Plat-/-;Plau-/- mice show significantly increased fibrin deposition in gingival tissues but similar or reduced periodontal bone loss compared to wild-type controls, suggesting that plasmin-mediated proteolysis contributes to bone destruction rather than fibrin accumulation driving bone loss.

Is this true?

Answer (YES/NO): NO